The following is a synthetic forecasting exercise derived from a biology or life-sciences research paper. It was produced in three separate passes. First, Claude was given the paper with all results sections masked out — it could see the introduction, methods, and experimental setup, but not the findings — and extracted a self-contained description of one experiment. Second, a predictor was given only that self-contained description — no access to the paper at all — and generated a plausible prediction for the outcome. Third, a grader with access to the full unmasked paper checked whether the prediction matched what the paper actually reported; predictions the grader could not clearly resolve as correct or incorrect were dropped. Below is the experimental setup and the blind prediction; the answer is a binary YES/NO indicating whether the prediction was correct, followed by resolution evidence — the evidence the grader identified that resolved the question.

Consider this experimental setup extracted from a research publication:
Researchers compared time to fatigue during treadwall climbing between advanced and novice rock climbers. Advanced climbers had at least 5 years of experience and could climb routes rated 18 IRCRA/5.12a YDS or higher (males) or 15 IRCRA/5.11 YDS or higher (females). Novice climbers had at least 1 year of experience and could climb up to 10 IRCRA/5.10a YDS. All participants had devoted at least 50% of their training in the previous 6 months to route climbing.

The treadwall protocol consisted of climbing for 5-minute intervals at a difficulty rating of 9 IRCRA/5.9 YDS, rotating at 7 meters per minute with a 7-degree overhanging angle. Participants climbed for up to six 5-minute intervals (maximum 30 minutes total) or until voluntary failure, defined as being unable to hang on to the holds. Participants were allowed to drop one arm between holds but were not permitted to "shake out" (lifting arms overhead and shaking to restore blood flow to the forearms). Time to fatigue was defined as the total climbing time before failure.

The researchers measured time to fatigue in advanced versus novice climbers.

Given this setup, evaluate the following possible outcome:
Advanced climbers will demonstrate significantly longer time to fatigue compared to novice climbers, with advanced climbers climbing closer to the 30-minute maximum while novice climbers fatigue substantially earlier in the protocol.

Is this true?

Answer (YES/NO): YES